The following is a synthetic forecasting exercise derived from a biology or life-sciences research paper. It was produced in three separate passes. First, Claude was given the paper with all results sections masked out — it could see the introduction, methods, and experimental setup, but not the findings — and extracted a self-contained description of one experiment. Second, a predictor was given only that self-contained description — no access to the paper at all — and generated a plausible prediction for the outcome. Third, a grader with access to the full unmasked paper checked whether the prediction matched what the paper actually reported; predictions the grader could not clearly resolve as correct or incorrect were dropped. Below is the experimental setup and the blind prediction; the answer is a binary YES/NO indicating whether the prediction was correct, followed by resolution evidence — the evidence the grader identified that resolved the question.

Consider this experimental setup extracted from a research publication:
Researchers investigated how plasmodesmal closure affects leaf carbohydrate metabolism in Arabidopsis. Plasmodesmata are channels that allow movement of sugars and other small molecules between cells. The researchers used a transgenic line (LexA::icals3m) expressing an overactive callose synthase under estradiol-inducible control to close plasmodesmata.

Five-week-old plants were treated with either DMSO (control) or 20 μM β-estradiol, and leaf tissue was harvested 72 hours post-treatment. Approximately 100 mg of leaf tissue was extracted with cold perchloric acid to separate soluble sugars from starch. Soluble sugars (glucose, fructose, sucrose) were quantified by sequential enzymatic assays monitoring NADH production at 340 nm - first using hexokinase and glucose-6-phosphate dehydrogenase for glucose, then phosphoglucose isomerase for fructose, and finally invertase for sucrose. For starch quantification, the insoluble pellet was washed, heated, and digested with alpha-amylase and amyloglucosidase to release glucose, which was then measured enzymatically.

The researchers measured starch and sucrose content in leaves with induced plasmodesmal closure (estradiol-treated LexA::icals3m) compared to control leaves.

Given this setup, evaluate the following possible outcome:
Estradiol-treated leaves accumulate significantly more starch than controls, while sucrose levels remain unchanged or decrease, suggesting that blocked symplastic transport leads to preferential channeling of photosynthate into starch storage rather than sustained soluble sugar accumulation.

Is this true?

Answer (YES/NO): NO